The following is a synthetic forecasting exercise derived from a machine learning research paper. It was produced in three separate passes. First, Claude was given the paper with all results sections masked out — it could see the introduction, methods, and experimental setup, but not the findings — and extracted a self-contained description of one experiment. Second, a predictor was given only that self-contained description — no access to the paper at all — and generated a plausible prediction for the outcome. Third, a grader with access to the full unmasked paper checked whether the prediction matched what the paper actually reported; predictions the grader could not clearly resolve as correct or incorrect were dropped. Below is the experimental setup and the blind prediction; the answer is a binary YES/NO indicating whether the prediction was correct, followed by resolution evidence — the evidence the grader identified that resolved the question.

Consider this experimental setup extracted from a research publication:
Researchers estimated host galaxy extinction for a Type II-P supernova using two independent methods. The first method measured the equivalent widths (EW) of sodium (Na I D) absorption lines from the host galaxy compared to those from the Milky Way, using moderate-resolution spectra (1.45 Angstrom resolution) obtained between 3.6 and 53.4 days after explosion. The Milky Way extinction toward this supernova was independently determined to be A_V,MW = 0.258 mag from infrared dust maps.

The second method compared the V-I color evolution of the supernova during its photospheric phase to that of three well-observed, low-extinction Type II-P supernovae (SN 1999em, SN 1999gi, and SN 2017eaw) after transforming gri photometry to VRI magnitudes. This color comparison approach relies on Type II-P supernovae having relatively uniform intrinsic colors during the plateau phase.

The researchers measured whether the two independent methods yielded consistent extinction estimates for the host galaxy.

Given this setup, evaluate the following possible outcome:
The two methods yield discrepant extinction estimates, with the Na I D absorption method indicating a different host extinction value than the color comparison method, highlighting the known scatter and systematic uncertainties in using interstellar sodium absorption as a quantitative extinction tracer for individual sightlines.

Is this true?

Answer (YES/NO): NO